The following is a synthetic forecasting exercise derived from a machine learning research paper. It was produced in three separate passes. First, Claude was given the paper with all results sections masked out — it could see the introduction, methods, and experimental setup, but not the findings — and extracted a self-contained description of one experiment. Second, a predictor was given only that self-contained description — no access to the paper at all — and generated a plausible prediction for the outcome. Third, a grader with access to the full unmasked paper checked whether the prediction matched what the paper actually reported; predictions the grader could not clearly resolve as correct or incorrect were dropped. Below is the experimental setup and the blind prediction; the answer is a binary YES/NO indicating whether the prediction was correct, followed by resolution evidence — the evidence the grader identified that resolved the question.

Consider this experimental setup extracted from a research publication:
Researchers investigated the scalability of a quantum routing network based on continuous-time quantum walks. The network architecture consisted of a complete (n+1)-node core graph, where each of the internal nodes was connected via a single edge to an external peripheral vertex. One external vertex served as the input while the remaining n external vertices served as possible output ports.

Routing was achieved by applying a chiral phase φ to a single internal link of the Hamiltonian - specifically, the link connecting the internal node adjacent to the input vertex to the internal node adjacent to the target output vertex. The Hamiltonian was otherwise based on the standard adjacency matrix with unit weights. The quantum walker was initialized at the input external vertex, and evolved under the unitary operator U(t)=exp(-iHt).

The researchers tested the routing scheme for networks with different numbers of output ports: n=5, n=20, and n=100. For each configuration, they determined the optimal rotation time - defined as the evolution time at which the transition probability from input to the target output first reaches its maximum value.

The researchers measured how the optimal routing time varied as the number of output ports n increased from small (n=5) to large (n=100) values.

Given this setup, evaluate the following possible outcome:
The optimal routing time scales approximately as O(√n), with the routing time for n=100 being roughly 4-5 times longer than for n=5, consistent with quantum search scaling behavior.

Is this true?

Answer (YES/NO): NO